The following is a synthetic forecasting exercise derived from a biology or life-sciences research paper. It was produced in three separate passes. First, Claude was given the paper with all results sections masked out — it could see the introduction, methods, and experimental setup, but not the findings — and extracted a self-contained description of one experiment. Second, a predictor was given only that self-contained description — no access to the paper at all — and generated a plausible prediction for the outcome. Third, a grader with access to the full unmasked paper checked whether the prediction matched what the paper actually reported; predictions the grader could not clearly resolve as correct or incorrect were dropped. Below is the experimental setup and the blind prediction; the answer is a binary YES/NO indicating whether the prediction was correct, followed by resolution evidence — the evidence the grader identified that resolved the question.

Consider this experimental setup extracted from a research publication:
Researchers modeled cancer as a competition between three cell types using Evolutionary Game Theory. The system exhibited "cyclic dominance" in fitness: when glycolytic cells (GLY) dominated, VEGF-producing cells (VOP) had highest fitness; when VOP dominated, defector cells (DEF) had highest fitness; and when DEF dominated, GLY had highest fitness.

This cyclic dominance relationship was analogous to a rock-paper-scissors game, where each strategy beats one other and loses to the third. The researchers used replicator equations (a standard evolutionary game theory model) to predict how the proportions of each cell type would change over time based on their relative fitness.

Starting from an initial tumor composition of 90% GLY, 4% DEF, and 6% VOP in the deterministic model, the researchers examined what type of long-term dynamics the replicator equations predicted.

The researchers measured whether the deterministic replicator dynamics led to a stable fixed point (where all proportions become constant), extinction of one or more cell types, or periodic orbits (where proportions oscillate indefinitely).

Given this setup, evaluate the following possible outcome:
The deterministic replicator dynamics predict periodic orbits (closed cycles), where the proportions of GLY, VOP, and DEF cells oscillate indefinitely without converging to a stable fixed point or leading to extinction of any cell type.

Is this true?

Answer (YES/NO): YES